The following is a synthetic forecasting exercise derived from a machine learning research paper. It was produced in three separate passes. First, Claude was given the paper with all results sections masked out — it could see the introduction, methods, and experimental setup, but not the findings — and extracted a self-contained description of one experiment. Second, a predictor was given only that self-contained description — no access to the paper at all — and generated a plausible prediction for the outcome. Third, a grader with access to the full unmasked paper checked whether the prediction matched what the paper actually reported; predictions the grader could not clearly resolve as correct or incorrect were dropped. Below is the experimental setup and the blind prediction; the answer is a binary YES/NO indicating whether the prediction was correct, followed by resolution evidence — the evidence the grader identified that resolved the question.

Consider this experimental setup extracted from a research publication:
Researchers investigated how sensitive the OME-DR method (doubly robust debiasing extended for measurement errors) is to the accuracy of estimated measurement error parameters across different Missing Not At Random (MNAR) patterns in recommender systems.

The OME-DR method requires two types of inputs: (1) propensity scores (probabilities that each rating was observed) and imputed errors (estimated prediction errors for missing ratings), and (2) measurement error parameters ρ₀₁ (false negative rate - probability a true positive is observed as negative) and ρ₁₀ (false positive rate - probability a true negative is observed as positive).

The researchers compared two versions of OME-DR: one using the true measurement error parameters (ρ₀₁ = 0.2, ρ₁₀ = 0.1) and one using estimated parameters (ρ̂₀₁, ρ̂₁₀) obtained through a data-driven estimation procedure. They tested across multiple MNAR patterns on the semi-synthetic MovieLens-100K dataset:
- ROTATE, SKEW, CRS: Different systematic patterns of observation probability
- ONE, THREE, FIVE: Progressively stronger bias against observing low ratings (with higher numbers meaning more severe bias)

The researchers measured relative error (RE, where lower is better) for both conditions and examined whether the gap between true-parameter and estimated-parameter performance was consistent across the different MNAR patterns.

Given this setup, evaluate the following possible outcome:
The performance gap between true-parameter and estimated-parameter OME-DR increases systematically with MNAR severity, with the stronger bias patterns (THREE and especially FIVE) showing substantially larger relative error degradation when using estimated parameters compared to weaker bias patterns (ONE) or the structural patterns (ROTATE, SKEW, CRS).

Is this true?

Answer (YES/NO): NO